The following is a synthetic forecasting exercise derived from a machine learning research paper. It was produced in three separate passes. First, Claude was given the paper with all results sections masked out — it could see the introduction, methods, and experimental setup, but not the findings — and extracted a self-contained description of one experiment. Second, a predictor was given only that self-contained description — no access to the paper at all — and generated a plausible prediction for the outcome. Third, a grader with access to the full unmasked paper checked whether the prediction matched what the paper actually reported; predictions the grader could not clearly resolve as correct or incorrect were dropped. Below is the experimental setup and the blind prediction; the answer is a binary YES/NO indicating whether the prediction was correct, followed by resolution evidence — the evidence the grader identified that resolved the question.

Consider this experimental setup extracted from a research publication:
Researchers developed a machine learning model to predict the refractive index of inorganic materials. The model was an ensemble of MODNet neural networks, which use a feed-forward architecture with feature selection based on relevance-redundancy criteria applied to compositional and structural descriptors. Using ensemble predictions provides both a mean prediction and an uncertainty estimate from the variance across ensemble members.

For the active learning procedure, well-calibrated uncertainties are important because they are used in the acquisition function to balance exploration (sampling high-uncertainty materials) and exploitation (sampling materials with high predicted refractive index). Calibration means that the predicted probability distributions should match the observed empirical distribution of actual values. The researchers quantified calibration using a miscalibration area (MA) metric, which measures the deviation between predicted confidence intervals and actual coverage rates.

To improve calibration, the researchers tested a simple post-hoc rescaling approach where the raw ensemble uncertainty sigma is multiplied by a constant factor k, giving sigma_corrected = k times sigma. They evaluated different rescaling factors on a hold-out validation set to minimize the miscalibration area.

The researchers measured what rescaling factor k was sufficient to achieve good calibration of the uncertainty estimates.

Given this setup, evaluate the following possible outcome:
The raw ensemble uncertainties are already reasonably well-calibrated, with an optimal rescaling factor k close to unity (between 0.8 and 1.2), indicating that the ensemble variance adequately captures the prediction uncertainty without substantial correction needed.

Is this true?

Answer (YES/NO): NO